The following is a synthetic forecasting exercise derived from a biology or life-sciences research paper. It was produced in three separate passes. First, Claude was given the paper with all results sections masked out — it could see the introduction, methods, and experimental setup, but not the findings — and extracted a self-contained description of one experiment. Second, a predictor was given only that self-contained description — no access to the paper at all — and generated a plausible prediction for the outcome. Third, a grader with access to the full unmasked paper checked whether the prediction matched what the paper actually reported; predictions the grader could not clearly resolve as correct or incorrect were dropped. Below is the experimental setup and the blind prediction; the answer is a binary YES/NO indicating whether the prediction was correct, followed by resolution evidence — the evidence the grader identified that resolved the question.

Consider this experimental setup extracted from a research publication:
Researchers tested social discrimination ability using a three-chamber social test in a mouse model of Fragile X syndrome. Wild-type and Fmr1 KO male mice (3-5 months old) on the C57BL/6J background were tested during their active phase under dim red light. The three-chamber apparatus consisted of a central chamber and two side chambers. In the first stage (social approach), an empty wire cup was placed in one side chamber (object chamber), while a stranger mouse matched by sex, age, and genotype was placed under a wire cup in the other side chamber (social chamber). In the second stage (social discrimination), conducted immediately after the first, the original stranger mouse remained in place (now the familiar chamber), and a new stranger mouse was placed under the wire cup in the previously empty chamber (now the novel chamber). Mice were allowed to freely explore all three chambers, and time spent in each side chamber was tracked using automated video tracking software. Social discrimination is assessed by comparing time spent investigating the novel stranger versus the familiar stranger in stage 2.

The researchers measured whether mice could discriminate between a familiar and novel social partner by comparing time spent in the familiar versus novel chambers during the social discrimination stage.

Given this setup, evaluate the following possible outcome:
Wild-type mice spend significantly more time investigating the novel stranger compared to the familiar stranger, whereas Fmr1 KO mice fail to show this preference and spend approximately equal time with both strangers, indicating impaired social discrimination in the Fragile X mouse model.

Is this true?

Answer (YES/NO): NO